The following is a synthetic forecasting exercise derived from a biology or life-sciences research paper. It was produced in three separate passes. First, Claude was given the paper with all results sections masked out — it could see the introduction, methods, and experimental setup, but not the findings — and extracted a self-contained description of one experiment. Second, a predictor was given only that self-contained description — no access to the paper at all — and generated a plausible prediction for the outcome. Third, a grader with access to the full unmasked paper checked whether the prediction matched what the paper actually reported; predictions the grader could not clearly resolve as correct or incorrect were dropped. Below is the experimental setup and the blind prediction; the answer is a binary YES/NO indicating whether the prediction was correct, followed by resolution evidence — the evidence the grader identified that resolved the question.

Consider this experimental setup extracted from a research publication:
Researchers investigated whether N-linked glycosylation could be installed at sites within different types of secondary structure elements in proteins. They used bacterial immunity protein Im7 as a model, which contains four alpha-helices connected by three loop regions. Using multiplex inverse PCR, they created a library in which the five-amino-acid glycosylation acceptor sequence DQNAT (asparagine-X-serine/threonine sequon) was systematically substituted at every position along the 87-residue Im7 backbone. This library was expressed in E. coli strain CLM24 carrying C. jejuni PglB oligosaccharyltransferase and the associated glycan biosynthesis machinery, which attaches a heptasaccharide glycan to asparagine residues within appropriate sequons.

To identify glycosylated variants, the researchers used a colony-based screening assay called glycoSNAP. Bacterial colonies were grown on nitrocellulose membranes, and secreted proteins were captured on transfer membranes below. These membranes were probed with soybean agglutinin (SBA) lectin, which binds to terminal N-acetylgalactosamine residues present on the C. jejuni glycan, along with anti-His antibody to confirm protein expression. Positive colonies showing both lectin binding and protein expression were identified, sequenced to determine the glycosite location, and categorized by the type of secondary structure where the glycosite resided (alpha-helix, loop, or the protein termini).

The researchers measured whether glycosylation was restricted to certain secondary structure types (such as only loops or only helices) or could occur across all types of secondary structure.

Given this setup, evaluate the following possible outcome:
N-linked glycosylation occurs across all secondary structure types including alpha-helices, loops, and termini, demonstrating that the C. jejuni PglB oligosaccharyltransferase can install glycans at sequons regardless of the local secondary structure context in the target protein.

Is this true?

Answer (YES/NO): YES